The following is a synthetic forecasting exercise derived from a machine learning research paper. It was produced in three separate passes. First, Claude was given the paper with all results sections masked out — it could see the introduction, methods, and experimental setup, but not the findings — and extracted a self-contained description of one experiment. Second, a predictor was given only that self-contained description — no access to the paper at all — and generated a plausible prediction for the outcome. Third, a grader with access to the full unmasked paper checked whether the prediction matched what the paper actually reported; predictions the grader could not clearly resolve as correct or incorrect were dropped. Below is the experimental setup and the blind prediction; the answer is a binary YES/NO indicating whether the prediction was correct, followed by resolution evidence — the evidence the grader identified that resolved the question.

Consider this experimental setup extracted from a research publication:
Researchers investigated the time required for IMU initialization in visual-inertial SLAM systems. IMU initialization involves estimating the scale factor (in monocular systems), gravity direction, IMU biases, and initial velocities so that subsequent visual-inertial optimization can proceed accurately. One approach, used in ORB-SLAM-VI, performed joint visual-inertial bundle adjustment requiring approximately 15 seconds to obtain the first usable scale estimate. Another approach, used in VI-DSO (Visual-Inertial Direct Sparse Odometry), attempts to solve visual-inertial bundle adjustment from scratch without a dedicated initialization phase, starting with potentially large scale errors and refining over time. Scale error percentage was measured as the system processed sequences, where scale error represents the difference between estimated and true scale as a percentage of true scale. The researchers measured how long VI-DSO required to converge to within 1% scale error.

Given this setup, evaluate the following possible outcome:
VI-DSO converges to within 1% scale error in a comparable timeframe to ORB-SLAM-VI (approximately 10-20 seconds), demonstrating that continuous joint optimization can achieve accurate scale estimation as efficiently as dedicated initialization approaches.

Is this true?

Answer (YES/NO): NO